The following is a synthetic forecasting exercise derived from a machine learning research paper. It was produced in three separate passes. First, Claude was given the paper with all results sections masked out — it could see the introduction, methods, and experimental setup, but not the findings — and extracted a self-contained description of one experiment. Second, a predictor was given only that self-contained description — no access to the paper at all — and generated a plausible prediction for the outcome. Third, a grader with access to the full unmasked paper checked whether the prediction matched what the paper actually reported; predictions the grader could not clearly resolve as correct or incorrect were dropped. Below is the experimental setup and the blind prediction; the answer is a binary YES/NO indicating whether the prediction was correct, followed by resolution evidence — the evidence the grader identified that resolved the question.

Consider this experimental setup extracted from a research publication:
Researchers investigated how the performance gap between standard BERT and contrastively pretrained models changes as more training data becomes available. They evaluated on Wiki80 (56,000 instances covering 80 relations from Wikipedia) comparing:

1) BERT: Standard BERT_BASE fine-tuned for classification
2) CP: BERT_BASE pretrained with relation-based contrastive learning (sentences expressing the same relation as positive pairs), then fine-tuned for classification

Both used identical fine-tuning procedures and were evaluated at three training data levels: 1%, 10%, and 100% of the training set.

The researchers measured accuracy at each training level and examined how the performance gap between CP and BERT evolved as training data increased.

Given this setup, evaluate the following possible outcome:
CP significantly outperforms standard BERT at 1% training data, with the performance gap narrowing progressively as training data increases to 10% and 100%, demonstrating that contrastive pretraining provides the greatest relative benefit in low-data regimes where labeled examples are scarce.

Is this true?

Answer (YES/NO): YES